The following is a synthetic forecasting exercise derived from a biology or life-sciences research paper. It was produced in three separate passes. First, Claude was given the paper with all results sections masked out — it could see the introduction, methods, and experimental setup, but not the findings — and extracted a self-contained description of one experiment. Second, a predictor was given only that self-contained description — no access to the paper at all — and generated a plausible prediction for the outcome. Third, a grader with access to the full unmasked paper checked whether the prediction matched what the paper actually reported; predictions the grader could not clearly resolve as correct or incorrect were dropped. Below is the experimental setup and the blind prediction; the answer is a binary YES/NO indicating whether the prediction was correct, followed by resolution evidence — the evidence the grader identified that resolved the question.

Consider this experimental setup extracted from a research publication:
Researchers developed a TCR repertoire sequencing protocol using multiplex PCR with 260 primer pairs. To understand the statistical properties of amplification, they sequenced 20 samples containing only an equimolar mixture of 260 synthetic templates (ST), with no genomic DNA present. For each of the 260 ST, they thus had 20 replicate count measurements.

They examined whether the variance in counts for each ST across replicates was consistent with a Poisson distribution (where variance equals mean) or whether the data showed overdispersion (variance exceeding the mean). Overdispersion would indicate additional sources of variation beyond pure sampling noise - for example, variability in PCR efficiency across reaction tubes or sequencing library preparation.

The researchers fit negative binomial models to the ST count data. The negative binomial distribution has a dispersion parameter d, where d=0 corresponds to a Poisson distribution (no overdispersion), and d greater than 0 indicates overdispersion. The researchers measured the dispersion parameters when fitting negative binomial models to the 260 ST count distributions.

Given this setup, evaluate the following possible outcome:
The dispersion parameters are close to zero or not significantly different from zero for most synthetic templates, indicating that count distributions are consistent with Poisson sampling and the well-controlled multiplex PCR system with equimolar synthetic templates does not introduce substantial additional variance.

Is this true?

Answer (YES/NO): NO